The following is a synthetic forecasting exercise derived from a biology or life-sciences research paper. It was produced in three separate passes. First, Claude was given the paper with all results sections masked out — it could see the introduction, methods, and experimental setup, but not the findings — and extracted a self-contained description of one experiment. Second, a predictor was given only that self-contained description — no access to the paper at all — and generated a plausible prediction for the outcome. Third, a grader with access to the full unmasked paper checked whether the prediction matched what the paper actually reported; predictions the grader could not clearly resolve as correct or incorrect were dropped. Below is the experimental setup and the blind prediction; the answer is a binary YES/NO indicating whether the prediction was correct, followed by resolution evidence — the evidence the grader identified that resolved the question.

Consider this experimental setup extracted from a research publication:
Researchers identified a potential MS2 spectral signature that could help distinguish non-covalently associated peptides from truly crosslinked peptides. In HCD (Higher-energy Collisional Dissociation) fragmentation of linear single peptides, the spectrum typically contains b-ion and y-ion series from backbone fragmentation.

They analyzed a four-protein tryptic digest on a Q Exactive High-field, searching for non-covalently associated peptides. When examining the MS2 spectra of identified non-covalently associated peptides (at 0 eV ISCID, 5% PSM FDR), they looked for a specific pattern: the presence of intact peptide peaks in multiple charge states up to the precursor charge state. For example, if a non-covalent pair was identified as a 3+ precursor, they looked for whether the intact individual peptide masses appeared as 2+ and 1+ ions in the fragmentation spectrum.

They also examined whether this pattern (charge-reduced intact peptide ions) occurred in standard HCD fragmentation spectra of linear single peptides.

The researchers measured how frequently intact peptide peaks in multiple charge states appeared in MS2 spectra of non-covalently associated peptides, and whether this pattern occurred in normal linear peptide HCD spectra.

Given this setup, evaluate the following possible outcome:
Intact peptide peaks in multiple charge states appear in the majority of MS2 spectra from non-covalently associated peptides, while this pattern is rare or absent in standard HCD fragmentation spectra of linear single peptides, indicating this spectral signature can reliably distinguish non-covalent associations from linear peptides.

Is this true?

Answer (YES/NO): YES